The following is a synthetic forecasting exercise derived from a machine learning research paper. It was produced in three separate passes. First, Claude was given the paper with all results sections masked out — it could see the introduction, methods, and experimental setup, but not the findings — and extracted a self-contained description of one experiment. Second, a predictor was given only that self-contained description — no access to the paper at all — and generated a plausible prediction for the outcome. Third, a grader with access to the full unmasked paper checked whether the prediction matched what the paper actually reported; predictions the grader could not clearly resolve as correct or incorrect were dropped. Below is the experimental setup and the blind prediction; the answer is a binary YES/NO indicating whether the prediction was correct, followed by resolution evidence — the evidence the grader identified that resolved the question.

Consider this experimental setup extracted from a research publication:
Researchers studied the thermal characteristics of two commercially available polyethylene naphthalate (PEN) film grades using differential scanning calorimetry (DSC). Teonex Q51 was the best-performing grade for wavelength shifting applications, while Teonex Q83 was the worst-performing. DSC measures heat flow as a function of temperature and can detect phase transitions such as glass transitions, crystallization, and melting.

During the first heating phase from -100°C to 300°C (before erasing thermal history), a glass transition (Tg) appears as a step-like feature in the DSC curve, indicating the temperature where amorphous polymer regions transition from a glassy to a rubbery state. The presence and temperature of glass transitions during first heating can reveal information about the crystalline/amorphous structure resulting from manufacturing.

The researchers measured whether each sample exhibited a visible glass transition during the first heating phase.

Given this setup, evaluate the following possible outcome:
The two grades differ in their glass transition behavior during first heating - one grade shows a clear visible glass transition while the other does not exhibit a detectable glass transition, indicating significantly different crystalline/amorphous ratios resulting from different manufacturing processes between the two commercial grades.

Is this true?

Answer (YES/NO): YES